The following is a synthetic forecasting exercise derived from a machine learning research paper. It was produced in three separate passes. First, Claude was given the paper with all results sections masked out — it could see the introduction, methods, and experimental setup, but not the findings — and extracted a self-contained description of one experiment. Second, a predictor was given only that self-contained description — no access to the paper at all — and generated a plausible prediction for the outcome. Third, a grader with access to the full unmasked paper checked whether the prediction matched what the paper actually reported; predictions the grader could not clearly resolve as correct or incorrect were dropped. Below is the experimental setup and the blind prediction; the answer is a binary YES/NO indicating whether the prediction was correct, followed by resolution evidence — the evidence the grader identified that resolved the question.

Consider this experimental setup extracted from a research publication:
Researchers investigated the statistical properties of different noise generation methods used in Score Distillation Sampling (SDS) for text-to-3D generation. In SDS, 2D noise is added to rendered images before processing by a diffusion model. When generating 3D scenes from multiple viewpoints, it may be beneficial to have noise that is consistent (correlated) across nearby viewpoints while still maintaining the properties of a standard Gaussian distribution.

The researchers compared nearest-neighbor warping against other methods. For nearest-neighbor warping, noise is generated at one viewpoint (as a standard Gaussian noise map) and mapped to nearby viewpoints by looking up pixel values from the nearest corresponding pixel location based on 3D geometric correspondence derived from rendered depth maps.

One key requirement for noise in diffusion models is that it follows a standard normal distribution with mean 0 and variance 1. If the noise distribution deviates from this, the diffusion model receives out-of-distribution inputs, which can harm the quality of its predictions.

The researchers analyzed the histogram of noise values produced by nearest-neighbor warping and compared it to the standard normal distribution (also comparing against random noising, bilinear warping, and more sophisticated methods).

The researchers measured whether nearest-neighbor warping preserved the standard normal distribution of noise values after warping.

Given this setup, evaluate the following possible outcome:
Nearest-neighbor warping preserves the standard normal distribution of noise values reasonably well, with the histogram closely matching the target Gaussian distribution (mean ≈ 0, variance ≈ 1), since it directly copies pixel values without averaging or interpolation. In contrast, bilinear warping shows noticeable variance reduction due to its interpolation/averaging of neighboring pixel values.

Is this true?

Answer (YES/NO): NO